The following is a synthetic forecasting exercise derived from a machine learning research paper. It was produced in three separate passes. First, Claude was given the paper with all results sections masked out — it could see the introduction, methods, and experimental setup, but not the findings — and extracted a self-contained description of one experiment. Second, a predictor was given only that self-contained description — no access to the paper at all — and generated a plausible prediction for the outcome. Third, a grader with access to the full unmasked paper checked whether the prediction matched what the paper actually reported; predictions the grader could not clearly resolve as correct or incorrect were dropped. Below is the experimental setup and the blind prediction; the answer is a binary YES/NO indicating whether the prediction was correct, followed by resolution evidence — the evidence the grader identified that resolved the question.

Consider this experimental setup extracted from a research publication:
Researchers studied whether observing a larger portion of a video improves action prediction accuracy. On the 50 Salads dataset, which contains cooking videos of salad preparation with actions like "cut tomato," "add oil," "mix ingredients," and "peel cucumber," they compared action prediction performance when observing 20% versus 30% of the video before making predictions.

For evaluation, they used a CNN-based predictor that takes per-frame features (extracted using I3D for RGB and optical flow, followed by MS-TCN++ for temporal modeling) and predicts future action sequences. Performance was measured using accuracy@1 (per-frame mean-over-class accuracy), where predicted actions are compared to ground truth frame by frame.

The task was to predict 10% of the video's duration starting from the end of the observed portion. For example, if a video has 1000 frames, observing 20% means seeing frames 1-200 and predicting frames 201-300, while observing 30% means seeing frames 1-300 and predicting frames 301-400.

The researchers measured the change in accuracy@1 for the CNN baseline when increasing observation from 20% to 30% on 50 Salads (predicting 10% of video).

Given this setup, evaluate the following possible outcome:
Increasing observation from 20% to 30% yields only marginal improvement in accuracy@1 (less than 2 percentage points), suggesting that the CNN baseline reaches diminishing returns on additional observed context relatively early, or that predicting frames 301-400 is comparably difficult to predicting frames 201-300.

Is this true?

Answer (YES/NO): NO